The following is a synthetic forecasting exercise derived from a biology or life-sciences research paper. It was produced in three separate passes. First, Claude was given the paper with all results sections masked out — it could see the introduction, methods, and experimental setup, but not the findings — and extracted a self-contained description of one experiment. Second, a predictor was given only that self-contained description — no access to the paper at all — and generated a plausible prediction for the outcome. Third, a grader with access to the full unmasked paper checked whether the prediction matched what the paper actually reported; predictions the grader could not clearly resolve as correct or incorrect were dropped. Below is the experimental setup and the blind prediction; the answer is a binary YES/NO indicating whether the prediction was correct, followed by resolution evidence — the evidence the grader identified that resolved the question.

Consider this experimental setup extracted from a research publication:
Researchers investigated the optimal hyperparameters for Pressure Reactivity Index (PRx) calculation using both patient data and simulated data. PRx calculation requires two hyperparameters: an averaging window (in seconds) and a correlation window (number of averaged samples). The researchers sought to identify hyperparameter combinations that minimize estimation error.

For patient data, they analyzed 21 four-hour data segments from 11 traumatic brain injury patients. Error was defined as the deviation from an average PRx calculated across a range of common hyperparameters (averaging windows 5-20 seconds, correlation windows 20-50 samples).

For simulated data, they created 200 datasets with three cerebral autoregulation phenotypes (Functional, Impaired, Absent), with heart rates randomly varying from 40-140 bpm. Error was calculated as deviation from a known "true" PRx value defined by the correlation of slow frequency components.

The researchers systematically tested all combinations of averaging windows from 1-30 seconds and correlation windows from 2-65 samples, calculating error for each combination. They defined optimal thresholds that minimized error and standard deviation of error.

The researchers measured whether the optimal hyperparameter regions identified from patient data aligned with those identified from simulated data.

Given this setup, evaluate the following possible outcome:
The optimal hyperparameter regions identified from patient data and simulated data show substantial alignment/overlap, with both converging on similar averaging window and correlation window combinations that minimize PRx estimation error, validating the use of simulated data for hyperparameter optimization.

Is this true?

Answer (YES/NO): YES